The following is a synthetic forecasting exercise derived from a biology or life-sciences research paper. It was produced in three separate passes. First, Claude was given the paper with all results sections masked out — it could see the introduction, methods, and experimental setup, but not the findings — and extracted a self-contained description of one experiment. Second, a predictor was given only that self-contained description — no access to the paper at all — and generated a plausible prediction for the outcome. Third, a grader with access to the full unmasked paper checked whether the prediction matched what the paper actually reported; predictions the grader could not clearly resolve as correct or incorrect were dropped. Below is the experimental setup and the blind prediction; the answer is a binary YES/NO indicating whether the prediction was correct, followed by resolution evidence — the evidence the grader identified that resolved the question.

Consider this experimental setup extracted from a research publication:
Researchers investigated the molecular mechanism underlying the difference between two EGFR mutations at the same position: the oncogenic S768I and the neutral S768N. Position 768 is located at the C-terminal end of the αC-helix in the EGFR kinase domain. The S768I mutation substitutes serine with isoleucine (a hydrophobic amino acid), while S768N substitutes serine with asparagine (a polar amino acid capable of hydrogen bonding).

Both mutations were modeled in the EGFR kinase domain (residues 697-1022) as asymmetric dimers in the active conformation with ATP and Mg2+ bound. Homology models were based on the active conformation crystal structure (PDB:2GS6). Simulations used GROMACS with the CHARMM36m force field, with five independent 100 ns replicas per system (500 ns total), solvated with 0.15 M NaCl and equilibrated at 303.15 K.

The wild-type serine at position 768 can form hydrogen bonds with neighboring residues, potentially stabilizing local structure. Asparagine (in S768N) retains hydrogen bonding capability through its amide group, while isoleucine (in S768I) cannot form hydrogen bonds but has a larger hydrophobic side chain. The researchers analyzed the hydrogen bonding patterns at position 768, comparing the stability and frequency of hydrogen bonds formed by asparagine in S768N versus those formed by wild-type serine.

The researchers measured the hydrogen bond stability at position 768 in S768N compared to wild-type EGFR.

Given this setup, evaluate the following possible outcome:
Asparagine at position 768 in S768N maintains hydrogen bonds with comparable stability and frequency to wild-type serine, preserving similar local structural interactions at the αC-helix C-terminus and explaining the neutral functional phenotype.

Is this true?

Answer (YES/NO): NO